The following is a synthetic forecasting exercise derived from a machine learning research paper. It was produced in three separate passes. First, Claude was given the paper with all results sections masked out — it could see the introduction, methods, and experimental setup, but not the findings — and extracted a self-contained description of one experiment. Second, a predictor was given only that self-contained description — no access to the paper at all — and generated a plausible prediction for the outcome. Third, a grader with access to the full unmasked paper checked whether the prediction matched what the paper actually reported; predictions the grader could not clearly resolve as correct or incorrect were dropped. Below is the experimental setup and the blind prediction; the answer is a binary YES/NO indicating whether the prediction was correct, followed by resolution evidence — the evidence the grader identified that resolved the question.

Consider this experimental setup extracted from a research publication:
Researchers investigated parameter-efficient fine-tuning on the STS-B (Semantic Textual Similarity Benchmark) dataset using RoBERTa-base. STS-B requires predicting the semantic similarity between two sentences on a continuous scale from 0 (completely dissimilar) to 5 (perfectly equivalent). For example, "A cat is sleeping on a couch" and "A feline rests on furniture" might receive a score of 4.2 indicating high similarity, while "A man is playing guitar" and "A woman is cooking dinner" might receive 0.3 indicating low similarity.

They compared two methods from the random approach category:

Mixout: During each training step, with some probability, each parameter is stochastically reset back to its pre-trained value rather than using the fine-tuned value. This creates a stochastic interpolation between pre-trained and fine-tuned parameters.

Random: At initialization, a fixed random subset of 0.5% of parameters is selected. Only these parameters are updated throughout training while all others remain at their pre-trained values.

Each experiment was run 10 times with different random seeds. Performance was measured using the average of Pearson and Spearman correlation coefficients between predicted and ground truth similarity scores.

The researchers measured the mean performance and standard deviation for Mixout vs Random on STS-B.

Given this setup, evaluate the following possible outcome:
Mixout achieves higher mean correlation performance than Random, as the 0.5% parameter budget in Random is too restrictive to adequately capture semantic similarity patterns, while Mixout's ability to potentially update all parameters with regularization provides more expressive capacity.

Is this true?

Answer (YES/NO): YES